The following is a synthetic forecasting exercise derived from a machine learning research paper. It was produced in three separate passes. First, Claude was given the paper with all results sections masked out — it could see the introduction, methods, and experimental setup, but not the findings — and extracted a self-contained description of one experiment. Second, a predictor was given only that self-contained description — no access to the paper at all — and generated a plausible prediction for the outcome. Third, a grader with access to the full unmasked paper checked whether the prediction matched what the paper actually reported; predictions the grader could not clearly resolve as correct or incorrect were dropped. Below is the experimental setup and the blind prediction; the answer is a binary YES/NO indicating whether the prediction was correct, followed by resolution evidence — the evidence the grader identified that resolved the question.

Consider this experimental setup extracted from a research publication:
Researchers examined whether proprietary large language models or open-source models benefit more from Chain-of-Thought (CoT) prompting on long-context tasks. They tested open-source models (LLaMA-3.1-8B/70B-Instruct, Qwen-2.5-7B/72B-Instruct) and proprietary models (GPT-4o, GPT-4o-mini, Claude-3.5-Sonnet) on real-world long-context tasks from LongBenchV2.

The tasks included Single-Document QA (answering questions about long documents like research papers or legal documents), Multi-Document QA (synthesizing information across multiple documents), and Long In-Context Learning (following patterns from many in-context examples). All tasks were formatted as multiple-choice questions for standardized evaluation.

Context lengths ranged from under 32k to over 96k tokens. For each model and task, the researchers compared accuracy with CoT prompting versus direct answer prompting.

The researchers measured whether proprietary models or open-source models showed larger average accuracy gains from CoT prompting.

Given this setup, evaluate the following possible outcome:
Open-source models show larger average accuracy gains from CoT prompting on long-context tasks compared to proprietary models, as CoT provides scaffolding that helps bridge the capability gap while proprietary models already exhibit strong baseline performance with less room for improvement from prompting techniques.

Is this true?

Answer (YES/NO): NO